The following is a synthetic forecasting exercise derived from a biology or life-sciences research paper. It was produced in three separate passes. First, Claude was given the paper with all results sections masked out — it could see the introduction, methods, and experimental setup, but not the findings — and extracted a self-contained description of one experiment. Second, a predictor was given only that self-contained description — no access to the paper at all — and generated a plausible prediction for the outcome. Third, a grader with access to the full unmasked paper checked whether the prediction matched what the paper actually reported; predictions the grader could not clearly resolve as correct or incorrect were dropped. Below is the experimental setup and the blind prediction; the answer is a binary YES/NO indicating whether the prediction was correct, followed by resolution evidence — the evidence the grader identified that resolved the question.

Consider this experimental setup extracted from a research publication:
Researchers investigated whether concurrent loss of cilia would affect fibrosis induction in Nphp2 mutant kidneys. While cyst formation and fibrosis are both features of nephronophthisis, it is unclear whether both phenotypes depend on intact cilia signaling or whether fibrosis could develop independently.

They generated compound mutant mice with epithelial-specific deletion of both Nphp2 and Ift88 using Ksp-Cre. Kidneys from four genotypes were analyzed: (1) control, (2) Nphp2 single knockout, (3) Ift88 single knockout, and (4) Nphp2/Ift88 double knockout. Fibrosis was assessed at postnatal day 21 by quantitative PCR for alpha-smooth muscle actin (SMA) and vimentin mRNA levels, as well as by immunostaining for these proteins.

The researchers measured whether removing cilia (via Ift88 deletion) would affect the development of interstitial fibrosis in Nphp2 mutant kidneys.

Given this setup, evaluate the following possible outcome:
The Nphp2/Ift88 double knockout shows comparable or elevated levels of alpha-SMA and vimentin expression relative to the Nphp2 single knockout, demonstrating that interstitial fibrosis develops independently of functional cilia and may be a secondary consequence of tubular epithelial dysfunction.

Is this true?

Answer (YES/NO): NO